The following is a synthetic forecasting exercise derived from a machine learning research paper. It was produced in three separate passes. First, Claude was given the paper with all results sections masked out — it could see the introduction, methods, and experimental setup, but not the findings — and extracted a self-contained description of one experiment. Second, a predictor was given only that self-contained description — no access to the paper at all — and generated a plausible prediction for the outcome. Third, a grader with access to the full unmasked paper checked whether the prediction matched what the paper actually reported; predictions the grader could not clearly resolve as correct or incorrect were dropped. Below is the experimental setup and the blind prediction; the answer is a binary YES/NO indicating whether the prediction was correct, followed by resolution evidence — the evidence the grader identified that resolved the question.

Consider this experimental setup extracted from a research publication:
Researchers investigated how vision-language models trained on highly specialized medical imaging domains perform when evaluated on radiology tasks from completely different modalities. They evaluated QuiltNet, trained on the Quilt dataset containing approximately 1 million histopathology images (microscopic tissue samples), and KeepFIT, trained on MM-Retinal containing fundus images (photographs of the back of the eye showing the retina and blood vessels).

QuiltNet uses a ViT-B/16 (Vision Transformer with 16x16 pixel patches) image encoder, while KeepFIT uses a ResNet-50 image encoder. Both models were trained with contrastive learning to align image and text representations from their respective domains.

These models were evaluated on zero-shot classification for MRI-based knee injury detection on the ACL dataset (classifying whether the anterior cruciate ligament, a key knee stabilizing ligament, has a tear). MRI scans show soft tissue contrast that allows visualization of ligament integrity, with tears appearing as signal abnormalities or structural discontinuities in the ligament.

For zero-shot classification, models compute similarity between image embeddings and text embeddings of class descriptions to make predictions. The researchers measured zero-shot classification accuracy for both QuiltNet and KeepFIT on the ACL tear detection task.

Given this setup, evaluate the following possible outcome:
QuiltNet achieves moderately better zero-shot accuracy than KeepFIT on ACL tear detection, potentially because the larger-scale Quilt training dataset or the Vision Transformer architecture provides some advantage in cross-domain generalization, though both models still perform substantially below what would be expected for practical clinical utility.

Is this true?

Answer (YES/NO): NO